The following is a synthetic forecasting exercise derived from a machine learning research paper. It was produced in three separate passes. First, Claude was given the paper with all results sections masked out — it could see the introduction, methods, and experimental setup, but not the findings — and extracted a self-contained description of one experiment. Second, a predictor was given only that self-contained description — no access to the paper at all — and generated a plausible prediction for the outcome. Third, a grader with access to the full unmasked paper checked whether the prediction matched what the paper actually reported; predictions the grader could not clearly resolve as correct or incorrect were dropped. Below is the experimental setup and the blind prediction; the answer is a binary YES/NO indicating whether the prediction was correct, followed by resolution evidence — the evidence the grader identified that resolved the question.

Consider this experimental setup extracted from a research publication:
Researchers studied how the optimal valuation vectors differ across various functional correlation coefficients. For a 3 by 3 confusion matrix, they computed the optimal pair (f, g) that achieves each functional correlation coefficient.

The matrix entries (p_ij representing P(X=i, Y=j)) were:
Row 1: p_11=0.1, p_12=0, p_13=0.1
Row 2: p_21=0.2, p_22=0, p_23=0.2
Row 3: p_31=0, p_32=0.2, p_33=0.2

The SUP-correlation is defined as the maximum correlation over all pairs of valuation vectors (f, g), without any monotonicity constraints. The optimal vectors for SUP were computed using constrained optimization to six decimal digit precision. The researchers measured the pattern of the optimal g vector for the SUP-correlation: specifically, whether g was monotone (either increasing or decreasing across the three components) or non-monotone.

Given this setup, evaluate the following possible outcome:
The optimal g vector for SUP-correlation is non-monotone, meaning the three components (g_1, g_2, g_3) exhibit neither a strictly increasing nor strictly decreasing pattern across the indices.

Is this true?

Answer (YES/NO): YES